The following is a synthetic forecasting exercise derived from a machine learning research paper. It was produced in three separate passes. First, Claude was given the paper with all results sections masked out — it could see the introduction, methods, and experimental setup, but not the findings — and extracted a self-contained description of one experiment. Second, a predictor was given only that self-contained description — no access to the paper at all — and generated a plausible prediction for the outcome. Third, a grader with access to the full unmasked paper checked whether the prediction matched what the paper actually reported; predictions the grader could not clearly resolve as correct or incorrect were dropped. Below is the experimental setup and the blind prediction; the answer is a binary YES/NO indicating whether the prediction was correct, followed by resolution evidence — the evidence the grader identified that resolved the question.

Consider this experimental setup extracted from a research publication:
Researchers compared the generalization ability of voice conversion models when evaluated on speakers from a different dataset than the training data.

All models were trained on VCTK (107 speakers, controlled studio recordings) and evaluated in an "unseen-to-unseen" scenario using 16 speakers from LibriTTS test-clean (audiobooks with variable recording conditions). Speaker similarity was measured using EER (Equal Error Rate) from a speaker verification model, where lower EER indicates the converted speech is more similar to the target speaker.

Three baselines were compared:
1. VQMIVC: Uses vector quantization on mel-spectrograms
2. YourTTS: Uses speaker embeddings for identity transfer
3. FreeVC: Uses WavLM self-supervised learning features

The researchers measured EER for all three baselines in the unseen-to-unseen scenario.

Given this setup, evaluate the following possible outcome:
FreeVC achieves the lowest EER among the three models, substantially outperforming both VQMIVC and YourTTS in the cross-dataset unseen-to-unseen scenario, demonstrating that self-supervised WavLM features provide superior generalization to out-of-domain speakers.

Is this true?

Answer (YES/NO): NO